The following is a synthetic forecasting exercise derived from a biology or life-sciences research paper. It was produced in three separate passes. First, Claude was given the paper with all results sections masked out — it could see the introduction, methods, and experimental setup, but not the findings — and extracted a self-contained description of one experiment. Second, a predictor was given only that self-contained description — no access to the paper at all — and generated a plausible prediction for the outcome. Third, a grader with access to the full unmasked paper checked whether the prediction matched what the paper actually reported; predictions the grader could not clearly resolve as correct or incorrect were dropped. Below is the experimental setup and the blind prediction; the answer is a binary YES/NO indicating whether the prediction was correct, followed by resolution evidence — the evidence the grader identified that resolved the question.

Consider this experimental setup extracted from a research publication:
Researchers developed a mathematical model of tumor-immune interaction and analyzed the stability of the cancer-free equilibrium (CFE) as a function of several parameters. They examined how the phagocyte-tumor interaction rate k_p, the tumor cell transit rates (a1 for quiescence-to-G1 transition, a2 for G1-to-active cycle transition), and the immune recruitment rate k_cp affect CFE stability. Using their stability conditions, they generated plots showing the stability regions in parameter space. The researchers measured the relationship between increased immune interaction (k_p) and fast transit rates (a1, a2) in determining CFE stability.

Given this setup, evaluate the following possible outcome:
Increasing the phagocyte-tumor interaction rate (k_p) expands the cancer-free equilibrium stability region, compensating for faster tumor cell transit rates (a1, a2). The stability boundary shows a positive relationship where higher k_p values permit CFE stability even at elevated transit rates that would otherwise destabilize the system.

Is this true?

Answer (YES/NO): YES